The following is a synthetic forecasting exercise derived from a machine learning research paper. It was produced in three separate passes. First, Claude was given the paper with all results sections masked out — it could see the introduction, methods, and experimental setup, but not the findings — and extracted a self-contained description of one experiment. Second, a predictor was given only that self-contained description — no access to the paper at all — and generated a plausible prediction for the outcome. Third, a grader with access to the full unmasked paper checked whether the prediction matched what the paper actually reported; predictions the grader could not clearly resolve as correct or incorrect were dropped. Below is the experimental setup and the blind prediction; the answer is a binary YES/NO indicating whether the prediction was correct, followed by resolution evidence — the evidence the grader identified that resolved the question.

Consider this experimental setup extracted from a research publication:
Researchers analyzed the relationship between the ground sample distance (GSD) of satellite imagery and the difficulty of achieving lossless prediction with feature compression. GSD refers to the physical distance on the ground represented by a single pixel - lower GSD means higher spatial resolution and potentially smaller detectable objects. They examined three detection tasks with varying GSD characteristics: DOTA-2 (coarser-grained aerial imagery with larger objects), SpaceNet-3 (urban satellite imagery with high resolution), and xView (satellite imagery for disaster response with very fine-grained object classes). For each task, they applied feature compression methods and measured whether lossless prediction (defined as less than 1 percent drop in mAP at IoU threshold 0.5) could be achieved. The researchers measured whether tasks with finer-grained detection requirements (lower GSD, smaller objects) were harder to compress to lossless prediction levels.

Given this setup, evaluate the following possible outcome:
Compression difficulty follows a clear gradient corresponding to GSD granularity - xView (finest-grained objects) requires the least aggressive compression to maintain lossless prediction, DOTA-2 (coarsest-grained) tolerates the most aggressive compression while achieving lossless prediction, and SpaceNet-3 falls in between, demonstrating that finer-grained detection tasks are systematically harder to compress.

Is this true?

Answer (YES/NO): NO